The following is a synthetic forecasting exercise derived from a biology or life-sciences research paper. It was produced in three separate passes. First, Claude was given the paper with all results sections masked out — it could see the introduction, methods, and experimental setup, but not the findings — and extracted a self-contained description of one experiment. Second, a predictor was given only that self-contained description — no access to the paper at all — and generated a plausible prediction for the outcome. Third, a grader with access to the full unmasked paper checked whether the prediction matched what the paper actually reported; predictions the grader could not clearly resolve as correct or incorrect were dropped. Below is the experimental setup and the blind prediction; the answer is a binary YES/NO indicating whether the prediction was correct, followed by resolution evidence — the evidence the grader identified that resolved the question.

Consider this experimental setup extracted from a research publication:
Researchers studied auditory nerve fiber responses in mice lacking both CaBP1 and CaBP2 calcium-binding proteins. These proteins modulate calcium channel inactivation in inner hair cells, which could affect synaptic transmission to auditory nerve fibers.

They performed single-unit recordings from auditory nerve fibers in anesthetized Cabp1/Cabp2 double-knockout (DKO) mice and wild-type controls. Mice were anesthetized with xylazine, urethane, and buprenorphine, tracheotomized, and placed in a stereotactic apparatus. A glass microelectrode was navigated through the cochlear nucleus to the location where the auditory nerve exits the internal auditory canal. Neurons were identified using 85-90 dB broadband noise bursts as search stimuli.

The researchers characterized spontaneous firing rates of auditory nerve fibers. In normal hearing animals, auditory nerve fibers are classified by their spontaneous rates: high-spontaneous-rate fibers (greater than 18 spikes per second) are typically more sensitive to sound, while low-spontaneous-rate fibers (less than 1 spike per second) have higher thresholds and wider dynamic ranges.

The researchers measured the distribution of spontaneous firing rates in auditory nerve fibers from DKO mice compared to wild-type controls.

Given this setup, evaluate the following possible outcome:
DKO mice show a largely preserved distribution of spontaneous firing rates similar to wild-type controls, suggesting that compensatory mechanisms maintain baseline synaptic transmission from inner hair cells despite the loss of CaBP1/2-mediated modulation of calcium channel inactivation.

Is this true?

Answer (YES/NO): NO